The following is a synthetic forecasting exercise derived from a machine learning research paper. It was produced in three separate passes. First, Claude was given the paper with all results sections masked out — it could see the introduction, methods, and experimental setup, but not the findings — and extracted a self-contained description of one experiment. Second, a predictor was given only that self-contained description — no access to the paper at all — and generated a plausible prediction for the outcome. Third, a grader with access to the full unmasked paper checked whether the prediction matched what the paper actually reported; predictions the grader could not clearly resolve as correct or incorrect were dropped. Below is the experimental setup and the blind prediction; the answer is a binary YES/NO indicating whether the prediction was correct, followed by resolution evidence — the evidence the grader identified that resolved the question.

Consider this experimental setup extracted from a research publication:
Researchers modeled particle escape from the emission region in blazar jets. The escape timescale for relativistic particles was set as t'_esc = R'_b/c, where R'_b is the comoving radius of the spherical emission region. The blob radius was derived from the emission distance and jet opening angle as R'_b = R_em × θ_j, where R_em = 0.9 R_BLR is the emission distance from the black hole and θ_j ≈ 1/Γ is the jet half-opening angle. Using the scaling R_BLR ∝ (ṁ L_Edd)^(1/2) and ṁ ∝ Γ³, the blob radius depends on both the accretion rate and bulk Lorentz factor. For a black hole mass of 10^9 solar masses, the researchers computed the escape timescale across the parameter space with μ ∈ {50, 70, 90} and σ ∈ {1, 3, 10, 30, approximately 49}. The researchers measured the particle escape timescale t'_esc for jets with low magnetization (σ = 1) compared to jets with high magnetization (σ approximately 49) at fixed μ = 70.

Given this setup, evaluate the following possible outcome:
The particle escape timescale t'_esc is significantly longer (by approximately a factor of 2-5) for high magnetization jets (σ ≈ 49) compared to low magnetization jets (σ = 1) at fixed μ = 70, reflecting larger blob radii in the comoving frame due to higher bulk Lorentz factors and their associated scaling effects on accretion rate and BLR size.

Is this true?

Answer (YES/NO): NO